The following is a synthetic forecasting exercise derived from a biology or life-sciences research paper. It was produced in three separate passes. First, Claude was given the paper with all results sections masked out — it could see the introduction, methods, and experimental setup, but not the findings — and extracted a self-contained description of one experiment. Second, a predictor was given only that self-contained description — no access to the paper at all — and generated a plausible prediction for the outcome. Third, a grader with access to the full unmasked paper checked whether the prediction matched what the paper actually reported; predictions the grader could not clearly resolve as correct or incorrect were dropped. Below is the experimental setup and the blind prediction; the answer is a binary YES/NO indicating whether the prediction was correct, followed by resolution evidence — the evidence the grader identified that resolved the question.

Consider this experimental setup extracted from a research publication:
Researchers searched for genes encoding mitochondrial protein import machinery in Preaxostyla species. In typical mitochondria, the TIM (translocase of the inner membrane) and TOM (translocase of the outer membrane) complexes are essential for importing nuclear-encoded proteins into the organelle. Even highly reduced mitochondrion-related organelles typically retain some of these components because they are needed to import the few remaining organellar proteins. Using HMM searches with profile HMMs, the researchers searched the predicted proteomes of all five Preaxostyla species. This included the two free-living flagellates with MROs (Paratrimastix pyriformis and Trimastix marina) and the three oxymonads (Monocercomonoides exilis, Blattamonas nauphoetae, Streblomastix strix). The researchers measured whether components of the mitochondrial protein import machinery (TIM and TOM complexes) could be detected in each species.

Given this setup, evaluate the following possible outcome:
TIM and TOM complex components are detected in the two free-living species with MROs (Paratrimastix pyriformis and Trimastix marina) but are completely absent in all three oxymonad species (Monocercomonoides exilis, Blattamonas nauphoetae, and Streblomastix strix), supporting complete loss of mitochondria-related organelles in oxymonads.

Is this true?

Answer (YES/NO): YES